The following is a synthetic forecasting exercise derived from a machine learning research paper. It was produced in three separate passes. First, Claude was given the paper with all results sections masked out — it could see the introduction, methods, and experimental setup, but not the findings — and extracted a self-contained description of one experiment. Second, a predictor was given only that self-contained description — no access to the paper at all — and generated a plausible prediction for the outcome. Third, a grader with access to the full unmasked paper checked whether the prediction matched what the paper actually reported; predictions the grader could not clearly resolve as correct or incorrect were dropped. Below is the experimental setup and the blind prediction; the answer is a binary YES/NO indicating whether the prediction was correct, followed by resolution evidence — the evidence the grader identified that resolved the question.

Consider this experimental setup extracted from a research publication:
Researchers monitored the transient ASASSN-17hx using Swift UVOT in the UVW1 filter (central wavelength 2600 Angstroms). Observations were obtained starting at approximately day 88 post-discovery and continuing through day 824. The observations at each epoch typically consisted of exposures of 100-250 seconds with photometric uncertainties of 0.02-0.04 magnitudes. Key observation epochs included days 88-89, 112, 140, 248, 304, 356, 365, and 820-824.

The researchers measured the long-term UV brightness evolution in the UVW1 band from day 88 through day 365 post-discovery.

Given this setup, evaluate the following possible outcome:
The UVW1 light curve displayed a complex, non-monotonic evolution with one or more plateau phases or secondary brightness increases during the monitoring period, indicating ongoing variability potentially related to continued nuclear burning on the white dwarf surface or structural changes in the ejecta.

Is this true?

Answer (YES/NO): YES